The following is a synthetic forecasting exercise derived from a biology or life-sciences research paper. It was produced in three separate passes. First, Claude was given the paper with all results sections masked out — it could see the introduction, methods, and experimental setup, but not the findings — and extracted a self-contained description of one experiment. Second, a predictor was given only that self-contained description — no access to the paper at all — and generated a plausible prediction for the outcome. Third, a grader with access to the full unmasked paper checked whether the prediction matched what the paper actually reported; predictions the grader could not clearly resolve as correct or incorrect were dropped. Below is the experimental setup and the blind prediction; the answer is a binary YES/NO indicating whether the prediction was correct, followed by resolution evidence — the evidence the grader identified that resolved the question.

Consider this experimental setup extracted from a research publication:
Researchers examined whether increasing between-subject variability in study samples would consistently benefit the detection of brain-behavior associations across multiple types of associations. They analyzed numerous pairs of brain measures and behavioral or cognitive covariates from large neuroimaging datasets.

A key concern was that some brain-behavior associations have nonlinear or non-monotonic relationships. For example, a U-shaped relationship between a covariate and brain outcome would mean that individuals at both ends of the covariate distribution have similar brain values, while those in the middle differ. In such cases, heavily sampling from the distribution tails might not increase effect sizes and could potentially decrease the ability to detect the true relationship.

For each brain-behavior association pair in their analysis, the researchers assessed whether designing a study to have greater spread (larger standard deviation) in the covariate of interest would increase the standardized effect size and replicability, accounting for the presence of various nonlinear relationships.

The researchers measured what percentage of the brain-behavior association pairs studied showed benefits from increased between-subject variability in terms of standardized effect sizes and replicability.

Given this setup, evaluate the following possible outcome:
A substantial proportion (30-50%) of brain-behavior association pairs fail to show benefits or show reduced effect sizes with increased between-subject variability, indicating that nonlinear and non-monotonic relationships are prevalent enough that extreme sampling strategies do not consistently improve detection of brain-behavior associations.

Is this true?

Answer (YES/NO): NO